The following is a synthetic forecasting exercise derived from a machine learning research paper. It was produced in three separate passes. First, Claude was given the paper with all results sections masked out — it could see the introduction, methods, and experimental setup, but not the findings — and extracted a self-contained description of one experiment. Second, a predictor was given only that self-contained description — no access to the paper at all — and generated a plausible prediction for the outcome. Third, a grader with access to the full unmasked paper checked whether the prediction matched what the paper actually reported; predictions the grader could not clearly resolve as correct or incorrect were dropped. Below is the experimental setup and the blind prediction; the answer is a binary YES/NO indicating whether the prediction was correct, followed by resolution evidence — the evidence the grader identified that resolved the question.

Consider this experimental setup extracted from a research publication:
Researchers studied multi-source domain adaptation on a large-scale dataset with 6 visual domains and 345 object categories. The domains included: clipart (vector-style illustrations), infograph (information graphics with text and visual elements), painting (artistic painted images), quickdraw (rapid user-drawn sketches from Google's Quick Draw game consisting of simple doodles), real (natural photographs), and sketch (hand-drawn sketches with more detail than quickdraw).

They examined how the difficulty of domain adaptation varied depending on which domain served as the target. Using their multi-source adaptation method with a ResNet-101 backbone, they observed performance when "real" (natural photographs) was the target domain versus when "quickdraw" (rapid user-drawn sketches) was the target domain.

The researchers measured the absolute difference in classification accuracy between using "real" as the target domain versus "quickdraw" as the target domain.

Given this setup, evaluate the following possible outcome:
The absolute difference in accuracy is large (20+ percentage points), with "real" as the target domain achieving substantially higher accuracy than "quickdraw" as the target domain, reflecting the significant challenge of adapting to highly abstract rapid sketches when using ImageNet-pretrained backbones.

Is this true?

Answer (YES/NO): YES